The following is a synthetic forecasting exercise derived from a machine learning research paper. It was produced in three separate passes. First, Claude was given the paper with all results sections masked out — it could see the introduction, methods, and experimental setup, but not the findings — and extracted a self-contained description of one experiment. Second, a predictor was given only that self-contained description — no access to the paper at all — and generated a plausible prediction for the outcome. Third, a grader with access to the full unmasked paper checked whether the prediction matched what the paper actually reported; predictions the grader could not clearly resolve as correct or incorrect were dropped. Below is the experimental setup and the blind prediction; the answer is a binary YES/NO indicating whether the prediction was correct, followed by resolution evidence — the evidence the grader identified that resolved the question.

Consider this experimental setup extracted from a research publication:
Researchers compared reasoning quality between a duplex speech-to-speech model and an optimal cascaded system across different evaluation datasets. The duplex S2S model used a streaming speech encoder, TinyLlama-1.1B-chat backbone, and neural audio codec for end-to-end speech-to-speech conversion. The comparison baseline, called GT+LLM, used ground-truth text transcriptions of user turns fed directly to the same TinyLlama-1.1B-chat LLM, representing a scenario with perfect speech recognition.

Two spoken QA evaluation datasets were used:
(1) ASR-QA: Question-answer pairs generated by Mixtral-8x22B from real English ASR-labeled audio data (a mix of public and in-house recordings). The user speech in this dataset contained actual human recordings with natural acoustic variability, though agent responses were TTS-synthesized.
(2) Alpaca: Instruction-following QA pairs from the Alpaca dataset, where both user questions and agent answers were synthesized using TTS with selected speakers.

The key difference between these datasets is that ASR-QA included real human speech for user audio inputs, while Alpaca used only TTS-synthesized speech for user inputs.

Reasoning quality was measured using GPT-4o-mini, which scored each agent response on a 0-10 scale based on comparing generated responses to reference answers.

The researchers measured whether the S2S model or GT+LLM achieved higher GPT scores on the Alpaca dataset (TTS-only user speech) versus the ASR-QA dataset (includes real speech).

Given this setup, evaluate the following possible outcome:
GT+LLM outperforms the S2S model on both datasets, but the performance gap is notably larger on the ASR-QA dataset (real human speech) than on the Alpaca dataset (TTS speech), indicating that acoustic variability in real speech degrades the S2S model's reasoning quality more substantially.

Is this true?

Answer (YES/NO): NO